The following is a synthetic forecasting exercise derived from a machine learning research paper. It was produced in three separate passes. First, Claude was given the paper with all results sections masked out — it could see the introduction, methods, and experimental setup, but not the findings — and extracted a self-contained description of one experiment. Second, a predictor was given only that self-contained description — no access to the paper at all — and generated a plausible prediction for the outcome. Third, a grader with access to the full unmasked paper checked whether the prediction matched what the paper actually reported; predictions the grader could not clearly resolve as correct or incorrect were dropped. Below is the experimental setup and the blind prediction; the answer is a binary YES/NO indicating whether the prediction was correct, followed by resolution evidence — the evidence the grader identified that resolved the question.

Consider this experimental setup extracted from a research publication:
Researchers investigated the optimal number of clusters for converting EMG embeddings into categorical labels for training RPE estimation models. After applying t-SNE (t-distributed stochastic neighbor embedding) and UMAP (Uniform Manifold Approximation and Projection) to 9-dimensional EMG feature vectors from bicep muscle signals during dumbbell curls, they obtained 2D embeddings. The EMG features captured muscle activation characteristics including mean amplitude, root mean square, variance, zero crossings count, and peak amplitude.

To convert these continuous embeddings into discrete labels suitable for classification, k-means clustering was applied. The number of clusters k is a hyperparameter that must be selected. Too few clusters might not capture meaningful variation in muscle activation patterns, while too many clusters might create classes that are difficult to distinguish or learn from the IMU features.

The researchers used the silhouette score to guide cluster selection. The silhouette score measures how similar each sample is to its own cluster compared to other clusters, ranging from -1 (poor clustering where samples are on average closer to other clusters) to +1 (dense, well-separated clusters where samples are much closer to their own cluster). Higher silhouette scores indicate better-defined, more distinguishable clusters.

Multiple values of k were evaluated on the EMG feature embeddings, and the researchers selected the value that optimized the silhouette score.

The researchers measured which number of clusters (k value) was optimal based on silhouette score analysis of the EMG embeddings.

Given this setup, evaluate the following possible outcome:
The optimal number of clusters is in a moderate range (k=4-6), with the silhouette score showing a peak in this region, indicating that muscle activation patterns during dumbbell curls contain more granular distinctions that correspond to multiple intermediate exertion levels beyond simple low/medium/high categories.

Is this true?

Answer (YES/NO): YES